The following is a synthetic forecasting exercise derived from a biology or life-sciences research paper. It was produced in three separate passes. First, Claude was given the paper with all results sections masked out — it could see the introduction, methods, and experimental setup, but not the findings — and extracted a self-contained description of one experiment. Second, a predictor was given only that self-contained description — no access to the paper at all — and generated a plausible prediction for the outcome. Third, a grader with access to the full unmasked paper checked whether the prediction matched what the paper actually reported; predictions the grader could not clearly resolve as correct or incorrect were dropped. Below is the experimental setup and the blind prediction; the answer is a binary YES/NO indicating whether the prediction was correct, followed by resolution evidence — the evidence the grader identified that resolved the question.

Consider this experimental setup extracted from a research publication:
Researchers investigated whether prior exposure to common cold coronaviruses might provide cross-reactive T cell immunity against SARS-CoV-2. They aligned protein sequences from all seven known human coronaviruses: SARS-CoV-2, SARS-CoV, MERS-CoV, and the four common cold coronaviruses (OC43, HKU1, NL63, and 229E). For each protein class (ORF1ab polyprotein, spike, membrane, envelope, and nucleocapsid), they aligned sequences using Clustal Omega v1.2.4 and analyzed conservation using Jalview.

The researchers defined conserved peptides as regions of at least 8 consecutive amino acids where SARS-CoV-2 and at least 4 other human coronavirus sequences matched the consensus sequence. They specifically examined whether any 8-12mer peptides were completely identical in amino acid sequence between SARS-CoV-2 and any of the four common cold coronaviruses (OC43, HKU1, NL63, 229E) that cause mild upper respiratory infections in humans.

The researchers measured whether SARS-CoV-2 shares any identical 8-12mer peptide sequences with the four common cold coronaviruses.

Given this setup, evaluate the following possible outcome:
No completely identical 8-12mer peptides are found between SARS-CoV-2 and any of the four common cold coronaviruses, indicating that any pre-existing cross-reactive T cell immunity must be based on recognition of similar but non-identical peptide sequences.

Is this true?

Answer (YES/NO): NO